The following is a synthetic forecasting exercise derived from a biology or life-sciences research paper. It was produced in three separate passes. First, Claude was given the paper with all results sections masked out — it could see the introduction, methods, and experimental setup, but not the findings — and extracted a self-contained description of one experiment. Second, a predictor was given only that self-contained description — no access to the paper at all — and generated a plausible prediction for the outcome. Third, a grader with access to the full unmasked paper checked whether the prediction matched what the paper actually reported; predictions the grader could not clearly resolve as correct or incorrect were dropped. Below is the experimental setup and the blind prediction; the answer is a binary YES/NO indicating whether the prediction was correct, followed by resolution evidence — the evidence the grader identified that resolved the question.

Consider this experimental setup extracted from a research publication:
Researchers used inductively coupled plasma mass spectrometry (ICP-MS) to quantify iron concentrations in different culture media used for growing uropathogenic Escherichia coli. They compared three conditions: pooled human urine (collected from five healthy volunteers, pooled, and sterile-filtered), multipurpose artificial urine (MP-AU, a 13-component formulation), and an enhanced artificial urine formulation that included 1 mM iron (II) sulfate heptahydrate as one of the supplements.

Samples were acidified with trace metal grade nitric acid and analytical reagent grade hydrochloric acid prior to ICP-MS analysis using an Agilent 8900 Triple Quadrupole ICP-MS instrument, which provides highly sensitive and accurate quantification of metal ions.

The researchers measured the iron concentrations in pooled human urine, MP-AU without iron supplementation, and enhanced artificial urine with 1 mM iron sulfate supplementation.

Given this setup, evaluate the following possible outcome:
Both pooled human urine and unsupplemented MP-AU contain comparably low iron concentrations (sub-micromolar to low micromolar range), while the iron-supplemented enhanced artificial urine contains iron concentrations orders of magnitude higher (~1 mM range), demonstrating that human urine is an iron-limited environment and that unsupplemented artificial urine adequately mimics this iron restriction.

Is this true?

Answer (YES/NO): NO